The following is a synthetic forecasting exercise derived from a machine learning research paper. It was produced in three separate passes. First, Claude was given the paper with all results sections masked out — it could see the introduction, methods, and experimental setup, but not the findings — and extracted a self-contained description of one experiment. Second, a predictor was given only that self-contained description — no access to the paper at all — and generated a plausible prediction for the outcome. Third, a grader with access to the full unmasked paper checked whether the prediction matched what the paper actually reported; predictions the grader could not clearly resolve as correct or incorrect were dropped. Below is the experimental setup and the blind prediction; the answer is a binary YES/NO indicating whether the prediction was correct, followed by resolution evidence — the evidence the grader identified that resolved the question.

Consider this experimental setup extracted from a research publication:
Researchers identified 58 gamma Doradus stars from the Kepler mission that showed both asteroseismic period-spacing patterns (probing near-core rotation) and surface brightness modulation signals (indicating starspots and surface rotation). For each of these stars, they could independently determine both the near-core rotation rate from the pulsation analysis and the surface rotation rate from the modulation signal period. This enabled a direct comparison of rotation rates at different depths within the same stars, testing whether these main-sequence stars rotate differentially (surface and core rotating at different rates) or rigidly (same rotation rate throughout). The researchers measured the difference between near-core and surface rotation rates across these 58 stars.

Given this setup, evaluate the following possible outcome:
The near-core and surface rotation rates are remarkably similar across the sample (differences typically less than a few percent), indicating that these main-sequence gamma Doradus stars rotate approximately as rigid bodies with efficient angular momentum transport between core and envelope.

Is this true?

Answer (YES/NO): YES